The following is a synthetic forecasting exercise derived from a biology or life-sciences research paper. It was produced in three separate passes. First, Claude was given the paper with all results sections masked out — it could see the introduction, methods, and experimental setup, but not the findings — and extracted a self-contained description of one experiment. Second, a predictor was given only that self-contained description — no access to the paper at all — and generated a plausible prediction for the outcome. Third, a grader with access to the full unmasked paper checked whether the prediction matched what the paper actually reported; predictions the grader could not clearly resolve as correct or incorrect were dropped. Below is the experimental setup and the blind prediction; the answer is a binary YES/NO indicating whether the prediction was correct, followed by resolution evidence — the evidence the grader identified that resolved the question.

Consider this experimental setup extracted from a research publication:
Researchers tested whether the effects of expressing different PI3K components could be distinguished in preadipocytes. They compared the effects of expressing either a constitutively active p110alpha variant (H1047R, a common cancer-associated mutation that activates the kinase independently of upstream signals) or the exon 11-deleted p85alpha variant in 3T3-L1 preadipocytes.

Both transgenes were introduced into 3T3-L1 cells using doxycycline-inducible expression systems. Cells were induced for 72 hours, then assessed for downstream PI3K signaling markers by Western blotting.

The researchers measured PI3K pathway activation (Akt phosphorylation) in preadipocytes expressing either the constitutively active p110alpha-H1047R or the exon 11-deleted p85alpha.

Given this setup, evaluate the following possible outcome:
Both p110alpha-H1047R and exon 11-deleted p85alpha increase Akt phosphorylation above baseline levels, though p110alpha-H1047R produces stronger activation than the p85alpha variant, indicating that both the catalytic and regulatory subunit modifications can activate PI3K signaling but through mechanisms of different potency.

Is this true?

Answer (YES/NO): NO